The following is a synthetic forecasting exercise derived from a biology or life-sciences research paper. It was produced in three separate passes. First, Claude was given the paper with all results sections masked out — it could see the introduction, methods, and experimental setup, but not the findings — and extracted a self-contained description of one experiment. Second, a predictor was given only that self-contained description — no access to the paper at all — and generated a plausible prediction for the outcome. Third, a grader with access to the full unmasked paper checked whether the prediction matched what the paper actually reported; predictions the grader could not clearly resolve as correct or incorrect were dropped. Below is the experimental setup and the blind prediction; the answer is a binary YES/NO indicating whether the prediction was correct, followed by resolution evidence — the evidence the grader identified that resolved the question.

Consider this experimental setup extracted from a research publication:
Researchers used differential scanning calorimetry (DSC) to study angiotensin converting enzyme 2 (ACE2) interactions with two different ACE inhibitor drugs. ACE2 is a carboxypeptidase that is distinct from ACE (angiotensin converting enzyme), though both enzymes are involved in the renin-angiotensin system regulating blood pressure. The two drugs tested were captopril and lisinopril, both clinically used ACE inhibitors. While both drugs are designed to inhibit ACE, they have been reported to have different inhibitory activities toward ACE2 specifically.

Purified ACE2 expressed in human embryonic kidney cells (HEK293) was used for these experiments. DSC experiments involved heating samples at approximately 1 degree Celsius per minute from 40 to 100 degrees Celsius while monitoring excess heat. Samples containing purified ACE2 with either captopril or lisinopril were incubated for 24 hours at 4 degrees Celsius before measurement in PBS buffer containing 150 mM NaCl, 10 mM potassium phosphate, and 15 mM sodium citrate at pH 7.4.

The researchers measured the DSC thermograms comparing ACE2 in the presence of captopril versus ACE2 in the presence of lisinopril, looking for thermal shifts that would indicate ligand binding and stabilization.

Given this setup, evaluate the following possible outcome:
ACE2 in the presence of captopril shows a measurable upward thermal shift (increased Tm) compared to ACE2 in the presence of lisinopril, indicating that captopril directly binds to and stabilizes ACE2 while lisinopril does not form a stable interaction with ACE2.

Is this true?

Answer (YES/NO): NO